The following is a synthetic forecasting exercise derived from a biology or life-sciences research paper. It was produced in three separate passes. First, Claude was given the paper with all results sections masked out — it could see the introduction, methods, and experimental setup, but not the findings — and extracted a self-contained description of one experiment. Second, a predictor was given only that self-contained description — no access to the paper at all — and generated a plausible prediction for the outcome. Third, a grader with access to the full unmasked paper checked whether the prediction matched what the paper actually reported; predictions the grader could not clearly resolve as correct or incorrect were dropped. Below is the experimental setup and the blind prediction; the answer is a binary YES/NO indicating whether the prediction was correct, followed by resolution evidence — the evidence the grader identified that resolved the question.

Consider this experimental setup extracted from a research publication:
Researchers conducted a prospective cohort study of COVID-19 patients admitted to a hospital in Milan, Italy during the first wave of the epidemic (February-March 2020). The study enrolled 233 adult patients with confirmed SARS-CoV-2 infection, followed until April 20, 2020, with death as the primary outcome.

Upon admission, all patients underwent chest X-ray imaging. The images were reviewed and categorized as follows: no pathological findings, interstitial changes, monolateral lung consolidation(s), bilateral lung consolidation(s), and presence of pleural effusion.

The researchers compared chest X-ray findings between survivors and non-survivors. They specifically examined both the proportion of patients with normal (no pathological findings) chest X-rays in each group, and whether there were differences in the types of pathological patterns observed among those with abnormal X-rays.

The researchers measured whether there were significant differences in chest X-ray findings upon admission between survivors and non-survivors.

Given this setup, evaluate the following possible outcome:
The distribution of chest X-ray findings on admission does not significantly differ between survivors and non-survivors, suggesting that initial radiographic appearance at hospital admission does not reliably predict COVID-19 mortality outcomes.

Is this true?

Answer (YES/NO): NO